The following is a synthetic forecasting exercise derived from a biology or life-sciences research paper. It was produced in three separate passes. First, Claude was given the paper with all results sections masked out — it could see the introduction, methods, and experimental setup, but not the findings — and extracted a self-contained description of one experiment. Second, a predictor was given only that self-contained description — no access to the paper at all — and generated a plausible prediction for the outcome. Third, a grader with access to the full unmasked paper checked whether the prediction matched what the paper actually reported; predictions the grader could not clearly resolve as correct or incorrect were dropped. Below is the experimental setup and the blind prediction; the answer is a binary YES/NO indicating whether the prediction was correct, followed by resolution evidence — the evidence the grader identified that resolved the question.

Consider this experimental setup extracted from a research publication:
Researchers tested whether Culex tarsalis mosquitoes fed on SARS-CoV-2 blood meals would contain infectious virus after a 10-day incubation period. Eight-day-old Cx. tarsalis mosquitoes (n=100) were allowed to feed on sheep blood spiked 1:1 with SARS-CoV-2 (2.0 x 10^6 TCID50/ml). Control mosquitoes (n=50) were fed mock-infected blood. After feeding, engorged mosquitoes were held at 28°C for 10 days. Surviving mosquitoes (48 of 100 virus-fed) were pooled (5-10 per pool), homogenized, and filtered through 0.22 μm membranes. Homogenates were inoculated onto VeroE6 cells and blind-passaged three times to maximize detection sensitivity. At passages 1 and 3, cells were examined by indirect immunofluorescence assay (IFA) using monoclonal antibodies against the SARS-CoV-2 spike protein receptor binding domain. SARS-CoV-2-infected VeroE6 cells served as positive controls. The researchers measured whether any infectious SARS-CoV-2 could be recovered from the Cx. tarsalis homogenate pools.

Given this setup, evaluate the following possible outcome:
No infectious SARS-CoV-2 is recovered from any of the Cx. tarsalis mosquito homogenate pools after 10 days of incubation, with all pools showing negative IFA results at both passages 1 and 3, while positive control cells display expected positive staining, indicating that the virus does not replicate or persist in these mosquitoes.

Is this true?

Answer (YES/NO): YES